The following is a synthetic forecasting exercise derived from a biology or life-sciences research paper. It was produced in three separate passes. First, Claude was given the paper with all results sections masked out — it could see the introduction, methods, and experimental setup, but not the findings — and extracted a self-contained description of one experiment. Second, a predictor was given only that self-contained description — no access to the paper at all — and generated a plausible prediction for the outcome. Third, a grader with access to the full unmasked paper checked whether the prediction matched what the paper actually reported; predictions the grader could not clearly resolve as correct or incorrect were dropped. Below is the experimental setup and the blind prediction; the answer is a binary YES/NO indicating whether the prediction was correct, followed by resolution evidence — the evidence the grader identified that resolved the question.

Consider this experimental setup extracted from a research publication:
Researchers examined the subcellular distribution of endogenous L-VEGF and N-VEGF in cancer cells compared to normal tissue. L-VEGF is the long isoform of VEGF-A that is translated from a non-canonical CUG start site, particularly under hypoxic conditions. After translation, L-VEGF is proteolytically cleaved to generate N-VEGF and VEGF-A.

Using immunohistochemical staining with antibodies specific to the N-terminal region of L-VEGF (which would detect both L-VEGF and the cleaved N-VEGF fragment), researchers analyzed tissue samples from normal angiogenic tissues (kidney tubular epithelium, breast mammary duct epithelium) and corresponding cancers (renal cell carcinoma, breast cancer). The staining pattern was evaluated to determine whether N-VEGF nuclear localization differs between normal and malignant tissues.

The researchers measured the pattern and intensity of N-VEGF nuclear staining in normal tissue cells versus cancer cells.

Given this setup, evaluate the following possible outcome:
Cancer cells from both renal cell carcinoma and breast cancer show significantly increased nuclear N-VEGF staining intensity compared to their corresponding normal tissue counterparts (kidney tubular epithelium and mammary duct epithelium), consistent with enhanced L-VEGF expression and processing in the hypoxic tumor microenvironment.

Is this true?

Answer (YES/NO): YES